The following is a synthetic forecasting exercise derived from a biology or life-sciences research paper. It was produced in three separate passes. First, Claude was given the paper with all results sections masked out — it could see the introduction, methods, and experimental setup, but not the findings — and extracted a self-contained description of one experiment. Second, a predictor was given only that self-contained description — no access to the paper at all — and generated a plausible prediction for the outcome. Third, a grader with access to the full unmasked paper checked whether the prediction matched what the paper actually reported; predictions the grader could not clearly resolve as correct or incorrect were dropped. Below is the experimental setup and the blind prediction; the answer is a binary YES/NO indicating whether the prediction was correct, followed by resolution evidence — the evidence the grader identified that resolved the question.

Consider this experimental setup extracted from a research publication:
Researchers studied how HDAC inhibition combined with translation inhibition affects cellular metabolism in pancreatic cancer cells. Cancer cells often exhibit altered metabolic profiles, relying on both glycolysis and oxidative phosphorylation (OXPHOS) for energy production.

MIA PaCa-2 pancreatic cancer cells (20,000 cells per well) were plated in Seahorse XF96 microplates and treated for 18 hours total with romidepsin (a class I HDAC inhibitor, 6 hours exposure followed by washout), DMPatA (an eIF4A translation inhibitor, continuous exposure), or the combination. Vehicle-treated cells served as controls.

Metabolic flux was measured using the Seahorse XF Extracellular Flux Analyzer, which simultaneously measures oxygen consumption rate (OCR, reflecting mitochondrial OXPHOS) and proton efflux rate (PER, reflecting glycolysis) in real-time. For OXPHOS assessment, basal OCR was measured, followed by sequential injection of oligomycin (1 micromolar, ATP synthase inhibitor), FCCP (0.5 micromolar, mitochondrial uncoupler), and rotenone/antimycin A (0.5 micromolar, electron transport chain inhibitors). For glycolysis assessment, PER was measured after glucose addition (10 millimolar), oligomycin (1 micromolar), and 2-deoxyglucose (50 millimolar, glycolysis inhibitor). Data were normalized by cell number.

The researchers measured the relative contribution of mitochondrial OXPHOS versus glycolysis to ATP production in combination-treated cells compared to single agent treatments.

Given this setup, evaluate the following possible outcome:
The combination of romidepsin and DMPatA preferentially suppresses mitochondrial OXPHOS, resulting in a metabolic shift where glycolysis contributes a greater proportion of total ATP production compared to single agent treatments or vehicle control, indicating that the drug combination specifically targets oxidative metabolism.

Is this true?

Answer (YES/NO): NO